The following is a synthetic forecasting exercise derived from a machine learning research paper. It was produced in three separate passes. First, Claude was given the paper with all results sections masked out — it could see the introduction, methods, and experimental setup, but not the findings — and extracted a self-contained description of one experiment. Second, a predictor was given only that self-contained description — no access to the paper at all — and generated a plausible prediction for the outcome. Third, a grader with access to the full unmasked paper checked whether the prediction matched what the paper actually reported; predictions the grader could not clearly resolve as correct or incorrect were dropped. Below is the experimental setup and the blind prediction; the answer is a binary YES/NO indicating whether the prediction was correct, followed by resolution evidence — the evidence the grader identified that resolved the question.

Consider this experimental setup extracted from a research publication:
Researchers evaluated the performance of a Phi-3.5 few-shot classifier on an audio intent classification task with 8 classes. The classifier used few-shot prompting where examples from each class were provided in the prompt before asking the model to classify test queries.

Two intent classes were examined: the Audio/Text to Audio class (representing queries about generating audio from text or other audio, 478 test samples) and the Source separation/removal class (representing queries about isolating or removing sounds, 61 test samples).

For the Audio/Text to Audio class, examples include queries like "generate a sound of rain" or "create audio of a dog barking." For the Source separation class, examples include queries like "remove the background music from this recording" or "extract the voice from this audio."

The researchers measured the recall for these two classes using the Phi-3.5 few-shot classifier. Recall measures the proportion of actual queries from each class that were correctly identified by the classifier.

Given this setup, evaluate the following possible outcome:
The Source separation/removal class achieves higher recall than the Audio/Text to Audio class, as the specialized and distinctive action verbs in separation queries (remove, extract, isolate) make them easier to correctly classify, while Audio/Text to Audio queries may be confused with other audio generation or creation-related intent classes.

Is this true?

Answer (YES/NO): YES